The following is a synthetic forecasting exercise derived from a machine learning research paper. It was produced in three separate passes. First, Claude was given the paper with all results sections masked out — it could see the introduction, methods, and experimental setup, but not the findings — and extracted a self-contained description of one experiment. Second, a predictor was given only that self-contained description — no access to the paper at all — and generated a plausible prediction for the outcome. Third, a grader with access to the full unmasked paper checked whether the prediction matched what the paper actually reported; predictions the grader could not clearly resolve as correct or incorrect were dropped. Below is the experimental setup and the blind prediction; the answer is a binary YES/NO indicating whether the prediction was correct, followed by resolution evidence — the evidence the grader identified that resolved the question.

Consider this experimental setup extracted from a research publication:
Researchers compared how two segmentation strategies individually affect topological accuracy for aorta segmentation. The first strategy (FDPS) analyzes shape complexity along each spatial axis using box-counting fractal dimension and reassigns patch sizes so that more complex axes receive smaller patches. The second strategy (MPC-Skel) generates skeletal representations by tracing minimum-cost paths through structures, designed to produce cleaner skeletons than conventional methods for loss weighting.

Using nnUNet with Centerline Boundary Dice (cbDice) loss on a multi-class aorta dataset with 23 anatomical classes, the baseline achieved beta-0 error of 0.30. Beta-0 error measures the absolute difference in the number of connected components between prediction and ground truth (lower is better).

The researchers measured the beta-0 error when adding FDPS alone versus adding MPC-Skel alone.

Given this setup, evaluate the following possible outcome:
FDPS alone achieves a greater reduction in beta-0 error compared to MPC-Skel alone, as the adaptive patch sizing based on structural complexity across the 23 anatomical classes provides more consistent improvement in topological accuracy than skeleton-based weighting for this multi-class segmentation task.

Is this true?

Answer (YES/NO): YES